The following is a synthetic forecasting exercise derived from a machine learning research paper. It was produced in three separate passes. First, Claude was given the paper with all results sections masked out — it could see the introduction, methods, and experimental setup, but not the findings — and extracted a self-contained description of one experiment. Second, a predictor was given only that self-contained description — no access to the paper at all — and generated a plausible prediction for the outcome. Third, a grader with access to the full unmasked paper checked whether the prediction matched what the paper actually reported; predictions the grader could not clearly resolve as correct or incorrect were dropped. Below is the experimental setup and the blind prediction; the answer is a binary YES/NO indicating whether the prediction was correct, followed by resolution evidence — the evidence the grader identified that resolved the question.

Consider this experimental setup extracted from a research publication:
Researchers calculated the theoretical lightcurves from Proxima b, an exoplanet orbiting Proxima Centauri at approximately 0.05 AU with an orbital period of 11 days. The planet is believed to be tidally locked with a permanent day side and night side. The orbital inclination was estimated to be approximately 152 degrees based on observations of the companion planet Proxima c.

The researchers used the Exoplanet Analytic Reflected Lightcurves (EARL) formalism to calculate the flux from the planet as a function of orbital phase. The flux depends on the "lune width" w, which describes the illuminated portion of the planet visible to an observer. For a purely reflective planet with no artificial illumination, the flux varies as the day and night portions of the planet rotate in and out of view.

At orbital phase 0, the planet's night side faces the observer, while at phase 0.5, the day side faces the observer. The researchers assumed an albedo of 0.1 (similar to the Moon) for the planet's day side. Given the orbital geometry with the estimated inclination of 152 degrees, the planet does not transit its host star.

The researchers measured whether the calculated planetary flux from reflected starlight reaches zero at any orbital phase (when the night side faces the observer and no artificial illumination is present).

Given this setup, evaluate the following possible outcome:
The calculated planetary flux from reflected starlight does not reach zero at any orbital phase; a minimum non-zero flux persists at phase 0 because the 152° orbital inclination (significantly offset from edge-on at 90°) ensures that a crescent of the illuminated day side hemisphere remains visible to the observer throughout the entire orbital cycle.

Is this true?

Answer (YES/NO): YES